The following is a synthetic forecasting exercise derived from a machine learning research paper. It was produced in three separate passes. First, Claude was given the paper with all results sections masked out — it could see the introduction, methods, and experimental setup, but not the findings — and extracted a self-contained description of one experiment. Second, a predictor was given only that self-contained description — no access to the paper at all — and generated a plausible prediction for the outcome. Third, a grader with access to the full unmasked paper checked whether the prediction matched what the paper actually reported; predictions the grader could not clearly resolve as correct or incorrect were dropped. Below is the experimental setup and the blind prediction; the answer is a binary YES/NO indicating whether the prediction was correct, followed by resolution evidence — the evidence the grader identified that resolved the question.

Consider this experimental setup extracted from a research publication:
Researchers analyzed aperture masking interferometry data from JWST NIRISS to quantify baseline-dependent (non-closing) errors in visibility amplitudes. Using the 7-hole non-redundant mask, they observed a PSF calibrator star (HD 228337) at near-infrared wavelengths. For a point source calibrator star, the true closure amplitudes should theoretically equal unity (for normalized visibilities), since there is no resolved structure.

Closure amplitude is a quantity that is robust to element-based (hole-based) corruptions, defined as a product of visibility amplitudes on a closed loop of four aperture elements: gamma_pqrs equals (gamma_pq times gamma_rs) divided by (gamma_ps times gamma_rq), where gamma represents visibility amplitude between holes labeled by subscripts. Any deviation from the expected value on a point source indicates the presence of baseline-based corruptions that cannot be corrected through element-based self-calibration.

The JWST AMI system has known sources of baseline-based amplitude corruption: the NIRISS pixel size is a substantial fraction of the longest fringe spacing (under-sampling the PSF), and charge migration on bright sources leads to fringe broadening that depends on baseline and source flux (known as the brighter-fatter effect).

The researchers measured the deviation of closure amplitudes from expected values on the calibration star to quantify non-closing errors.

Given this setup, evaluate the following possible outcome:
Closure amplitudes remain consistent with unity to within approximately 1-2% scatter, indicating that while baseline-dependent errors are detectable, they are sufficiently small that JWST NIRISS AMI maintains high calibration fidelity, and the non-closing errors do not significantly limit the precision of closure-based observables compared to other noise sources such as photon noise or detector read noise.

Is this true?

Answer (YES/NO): NO